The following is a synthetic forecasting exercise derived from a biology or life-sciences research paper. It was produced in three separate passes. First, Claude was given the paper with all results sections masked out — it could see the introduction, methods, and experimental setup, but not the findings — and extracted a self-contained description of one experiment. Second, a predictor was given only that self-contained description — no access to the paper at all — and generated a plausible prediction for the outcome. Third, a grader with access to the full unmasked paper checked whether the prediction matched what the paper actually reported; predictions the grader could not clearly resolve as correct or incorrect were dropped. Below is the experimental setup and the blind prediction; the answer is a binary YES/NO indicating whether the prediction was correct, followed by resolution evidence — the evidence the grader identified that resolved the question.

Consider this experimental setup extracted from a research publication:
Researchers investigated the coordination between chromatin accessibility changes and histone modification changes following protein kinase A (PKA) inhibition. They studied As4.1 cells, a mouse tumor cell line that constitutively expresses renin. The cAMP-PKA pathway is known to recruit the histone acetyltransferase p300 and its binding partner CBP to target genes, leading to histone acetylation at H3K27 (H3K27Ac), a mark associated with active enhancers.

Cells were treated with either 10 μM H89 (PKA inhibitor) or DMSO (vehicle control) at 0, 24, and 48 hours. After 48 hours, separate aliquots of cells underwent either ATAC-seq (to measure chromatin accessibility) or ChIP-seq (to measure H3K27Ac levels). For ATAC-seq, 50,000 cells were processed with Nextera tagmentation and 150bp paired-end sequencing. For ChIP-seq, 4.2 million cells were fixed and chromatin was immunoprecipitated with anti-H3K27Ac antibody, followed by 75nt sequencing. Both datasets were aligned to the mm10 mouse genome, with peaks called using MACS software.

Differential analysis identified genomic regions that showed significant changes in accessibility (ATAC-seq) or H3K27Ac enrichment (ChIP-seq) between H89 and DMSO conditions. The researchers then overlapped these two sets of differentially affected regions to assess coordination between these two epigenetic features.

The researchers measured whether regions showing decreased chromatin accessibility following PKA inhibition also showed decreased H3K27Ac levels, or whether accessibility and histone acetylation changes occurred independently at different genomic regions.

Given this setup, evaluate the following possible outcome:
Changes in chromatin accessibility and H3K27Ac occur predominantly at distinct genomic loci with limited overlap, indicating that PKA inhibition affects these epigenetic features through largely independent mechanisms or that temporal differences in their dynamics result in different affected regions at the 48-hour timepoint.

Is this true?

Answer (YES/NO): NO